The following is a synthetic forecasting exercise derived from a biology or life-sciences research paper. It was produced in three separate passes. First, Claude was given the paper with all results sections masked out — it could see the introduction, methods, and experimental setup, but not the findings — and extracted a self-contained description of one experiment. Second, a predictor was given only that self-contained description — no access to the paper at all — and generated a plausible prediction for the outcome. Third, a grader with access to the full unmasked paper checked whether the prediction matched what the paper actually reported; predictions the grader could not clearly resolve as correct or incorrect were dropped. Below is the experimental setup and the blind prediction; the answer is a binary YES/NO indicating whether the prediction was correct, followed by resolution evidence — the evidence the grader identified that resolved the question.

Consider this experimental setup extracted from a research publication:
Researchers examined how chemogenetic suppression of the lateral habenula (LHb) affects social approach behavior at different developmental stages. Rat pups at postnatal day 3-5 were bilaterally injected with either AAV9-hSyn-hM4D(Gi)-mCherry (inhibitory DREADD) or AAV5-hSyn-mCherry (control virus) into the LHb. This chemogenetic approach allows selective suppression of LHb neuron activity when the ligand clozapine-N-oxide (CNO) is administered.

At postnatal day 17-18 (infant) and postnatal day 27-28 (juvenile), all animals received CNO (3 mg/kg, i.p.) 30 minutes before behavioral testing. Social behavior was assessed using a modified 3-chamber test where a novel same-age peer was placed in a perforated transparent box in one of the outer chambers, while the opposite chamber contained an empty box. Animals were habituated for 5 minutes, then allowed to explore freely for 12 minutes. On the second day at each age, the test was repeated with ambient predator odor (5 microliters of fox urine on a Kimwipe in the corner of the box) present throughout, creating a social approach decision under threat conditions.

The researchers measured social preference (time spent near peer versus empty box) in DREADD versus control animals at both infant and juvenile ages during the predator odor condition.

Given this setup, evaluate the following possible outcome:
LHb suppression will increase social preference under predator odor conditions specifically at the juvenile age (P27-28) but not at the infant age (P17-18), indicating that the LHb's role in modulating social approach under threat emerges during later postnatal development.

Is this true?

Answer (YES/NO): NO